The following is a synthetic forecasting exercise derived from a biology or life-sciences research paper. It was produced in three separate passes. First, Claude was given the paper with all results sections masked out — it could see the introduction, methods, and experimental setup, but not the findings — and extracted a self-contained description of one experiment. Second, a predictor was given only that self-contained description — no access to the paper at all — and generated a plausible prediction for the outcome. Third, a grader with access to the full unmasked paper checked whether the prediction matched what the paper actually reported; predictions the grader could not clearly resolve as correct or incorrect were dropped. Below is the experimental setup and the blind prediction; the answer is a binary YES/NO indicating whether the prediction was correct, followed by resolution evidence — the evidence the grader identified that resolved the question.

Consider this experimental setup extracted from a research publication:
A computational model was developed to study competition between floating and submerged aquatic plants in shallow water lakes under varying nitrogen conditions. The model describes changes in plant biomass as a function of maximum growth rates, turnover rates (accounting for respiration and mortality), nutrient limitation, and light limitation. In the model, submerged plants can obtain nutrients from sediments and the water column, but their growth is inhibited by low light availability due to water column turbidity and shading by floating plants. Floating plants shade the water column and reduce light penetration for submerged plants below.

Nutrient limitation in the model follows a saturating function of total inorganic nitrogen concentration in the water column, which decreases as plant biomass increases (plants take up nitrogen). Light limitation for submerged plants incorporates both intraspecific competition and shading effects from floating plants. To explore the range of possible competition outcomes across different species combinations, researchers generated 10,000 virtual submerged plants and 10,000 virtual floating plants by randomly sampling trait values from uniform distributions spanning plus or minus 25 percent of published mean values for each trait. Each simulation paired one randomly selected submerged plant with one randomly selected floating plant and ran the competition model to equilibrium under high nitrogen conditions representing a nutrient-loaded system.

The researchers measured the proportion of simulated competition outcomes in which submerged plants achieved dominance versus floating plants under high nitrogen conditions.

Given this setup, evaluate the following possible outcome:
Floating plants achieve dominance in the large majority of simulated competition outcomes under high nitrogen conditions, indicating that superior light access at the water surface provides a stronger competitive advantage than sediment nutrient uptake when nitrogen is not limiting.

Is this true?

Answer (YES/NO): YES